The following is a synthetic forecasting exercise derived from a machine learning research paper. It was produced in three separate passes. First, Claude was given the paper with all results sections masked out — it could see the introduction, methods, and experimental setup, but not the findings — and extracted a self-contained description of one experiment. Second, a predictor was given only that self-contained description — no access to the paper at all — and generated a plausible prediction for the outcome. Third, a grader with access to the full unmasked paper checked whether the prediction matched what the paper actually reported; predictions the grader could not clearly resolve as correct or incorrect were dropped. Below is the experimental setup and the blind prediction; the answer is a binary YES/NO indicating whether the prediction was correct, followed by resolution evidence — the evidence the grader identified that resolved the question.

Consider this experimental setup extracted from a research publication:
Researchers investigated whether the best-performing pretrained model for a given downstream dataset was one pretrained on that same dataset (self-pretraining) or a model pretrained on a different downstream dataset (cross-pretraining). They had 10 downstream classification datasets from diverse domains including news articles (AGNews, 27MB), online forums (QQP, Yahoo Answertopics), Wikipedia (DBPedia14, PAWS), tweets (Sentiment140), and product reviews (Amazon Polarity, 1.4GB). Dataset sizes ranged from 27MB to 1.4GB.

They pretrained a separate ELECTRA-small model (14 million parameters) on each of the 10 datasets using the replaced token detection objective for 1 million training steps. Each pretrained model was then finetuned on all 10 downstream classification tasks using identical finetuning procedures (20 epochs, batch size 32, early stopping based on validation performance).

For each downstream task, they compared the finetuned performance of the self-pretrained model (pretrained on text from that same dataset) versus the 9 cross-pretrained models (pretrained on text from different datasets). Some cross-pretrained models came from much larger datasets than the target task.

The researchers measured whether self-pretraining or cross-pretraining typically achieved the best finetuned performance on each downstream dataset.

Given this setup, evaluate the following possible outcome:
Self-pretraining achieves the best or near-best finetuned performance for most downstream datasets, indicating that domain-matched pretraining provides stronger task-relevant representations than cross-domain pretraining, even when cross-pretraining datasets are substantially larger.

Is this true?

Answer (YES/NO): YES